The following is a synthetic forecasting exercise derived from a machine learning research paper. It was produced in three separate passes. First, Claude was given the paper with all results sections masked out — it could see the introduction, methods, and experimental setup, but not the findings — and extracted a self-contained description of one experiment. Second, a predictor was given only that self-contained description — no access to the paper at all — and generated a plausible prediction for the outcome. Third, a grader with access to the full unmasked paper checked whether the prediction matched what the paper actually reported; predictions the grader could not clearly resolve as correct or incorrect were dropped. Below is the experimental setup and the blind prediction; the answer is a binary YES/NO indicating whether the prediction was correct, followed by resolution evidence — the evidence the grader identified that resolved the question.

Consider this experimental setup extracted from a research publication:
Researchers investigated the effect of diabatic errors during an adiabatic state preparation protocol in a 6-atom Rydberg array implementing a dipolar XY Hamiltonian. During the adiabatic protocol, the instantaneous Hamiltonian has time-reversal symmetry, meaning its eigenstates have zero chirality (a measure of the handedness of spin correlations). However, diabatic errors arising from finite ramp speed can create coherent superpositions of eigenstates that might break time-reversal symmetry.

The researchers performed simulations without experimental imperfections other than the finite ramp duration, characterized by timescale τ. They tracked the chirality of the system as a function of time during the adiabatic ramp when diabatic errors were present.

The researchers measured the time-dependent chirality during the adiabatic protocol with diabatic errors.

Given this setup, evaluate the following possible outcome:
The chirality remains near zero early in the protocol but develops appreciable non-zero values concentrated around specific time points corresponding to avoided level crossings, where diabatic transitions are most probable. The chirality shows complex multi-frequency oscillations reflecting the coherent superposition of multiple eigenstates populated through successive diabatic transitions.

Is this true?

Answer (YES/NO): NO